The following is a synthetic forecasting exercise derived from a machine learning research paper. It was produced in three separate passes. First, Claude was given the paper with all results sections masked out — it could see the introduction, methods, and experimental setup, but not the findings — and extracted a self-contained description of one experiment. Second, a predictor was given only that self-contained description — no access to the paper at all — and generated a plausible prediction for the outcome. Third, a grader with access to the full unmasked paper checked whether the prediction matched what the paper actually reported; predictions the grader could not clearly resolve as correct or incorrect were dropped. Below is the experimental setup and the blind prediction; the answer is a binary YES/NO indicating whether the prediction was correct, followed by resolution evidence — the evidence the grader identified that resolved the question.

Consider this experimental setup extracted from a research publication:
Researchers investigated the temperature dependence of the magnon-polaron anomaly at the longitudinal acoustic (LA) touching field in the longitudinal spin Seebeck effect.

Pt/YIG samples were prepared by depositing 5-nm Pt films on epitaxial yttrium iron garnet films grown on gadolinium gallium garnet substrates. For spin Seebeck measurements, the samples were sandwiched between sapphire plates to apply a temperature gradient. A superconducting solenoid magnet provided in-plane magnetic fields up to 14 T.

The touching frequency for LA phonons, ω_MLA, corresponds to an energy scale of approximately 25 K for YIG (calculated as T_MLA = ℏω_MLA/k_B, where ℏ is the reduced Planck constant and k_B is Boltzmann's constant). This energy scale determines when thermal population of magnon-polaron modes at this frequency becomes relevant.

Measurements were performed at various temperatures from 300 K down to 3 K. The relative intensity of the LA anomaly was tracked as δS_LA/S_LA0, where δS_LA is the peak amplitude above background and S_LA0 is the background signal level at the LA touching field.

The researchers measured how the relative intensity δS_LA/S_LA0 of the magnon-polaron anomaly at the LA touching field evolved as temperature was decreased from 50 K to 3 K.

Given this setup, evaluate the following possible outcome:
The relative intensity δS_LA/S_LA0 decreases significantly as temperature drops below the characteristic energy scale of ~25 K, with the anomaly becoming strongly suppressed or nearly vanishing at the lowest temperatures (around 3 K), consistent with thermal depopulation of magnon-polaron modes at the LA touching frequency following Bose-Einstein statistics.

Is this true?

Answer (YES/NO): YES